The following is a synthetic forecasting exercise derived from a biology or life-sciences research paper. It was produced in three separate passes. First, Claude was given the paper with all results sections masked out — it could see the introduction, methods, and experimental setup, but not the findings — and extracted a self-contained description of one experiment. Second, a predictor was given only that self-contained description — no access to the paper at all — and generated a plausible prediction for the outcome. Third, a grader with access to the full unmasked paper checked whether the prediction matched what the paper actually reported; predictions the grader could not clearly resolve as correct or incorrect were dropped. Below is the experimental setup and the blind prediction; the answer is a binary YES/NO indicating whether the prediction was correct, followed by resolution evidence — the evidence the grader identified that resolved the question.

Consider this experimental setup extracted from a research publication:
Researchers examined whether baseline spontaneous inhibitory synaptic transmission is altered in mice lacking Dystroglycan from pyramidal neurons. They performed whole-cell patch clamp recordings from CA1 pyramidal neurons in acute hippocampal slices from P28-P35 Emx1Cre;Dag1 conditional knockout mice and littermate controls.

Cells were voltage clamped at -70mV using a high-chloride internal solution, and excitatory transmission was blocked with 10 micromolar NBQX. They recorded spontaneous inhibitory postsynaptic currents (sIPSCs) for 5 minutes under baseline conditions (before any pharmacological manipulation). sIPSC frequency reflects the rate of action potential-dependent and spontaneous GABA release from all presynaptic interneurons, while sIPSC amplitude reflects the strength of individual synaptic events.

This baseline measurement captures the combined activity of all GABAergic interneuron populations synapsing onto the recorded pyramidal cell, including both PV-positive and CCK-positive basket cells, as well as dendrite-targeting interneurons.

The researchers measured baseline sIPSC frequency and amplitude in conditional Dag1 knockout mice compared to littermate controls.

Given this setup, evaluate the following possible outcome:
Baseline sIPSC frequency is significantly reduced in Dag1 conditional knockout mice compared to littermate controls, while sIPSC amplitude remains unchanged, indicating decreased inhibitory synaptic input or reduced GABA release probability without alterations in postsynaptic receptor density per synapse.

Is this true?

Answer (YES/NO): NO